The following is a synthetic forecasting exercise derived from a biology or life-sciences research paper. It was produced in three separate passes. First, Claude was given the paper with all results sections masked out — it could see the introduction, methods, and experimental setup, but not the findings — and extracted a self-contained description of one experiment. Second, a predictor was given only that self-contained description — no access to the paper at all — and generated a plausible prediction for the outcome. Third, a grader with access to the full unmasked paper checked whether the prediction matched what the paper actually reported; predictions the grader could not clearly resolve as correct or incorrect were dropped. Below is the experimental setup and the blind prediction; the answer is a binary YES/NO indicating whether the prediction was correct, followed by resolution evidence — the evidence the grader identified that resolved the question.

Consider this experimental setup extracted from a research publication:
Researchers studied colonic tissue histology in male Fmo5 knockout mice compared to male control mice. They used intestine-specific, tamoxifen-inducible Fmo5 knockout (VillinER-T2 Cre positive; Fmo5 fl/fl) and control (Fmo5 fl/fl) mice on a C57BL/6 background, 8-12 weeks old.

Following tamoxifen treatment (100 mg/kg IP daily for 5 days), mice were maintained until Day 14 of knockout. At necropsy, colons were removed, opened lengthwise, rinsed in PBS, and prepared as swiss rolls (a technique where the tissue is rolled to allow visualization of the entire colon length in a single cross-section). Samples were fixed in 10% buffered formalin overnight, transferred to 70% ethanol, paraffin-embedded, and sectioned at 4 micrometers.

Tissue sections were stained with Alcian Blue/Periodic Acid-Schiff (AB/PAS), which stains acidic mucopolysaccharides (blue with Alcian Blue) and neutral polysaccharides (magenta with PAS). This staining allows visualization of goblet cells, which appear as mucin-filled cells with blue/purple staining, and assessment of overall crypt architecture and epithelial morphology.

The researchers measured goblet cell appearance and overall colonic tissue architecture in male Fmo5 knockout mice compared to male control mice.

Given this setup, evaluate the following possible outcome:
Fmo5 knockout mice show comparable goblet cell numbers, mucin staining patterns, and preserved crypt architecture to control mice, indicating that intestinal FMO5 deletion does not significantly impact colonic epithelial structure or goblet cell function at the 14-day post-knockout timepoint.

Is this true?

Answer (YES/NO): NO